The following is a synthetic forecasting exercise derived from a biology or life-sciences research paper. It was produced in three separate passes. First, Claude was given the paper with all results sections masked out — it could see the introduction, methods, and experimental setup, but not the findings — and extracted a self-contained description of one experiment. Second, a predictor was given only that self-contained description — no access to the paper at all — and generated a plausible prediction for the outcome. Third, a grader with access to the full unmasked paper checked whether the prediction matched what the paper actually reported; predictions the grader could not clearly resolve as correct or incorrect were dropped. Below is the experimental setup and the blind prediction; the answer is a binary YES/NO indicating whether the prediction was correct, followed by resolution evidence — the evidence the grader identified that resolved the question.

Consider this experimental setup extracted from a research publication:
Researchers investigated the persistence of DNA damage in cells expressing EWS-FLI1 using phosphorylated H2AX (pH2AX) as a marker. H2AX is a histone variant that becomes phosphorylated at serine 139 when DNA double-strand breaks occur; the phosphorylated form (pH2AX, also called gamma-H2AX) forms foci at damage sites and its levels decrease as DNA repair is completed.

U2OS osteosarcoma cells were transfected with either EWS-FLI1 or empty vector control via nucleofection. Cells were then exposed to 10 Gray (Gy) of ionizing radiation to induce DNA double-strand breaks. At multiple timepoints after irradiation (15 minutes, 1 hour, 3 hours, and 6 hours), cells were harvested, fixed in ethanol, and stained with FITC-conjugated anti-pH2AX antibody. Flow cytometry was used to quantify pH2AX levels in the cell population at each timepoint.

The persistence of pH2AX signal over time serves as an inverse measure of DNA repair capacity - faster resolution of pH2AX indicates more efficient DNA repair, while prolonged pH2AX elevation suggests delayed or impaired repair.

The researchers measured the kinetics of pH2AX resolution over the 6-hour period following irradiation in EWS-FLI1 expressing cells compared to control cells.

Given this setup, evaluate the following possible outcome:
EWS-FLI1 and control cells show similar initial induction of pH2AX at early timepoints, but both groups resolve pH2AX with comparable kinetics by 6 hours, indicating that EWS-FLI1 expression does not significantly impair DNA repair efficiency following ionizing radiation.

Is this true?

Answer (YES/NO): NO